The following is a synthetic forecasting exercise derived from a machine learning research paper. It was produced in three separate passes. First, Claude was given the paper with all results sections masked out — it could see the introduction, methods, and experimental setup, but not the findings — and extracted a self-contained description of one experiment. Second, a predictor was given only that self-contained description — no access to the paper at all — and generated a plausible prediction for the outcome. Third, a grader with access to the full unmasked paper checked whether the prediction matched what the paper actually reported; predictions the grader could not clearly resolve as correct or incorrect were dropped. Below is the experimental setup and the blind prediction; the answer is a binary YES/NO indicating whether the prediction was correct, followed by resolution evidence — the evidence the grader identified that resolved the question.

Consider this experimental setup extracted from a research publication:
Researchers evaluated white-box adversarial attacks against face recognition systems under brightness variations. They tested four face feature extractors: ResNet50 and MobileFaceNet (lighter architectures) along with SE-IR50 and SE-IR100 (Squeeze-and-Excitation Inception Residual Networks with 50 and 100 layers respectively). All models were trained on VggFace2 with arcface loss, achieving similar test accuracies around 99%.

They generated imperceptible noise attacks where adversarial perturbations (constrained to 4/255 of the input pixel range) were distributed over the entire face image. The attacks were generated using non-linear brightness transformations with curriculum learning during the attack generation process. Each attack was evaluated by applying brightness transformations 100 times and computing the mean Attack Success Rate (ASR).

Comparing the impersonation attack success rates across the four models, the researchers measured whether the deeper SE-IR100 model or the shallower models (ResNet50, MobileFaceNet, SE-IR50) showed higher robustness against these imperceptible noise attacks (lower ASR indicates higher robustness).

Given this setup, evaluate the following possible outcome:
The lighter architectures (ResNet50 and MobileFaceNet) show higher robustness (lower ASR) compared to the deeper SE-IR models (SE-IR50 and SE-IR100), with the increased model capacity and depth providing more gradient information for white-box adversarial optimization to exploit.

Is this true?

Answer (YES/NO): NO